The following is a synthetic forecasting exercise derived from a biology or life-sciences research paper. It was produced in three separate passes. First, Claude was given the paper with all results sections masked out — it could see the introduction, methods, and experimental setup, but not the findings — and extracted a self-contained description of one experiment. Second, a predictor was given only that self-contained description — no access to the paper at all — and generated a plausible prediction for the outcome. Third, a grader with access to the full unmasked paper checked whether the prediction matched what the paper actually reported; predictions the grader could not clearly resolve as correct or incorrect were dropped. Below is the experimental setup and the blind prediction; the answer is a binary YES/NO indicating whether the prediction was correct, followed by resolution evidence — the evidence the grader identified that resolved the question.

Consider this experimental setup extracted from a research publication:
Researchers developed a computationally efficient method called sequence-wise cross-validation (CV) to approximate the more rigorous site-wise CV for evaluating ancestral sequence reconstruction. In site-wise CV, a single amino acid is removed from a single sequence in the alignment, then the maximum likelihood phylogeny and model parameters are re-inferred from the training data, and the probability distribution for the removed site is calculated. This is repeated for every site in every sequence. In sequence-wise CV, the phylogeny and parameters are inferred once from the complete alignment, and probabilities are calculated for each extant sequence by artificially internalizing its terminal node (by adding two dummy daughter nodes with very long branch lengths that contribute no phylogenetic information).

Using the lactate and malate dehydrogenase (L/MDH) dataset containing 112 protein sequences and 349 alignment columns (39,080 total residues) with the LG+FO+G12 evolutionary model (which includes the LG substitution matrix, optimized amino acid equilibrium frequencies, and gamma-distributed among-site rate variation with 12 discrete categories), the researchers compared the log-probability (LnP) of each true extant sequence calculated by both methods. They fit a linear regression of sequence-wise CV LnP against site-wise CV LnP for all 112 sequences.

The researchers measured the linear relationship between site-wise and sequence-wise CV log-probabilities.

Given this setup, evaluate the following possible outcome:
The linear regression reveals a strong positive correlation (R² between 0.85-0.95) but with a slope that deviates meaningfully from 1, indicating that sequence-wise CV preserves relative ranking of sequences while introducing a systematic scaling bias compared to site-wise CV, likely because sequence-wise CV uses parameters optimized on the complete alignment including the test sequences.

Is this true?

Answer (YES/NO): NO